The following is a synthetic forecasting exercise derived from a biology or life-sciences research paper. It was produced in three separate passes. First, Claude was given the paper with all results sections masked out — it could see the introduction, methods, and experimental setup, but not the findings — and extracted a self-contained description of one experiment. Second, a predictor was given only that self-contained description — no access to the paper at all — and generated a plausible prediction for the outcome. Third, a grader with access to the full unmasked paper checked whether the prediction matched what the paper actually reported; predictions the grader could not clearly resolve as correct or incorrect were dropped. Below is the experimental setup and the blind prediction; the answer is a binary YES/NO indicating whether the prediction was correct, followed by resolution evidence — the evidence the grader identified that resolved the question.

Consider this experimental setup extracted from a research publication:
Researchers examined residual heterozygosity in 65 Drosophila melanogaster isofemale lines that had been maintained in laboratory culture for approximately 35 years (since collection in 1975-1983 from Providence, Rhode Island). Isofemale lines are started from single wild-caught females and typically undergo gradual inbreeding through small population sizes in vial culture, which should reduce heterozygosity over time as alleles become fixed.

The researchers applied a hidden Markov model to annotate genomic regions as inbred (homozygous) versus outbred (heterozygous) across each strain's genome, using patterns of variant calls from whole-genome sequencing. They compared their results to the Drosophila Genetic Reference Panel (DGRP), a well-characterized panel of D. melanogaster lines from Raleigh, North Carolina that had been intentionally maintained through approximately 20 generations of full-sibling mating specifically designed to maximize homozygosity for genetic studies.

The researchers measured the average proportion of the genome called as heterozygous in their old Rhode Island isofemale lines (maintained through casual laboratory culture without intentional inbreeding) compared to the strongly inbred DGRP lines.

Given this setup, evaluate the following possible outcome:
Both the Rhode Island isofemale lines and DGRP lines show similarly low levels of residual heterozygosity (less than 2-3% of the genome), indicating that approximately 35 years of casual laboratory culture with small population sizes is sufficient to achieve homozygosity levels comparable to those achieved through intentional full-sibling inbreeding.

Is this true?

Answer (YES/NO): NO